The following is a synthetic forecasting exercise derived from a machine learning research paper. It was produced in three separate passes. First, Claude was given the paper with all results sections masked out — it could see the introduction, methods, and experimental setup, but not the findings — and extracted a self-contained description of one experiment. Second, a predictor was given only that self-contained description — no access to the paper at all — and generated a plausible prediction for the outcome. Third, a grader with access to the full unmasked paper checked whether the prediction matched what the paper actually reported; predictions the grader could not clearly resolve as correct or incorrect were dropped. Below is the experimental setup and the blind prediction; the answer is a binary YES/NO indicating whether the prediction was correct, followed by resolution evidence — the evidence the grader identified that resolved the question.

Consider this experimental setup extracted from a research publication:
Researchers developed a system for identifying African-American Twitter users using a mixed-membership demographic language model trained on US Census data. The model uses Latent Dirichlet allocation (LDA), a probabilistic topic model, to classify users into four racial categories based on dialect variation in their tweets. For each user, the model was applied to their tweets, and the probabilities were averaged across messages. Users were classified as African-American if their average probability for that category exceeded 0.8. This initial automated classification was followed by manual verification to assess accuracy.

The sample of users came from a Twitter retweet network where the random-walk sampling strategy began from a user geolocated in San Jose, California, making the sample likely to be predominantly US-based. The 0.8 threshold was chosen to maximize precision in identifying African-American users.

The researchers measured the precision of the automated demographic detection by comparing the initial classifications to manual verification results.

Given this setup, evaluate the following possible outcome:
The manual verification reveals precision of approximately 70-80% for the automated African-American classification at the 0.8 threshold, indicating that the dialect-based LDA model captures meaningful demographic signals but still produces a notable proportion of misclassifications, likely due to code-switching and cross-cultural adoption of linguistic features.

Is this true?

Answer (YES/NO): NO